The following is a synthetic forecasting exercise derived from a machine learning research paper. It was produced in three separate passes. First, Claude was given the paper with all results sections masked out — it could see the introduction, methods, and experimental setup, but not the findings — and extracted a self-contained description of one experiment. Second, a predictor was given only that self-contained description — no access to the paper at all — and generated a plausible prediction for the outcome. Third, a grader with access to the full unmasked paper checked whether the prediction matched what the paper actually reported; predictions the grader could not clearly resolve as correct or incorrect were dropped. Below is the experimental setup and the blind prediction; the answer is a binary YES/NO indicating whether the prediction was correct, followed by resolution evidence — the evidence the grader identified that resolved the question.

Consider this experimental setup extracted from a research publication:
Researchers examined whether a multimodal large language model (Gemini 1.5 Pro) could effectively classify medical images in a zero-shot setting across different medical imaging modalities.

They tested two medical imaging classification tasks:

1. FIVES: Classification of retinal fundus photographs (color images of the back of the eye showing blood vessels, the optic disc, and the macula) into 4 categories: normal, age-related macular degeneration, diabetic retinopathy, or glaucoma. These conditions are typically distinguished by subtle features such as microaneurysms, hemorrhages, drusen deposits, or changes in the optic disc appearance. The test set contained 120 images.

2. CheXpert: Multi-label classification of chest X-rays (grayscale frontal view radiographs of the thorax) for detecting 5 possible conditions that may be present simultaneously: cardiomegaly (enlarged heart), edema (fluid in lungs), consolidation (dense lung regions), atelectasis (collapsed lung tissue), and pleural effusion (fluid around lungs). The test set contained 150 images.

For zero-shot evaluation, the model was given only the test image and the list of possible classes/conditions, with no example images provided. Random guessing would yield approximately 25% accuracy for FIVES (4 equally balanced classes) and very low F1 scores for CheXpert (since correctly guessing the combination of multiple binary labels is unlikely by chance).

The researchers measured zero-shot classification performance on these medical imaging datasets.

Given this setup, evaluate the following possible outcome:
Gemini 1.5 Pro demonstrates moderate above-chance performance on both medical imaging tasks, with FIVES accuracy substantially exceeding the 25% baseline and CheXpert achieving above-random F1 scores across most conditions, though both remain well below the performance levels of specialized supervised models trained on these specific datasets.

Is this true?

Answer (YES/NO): NO